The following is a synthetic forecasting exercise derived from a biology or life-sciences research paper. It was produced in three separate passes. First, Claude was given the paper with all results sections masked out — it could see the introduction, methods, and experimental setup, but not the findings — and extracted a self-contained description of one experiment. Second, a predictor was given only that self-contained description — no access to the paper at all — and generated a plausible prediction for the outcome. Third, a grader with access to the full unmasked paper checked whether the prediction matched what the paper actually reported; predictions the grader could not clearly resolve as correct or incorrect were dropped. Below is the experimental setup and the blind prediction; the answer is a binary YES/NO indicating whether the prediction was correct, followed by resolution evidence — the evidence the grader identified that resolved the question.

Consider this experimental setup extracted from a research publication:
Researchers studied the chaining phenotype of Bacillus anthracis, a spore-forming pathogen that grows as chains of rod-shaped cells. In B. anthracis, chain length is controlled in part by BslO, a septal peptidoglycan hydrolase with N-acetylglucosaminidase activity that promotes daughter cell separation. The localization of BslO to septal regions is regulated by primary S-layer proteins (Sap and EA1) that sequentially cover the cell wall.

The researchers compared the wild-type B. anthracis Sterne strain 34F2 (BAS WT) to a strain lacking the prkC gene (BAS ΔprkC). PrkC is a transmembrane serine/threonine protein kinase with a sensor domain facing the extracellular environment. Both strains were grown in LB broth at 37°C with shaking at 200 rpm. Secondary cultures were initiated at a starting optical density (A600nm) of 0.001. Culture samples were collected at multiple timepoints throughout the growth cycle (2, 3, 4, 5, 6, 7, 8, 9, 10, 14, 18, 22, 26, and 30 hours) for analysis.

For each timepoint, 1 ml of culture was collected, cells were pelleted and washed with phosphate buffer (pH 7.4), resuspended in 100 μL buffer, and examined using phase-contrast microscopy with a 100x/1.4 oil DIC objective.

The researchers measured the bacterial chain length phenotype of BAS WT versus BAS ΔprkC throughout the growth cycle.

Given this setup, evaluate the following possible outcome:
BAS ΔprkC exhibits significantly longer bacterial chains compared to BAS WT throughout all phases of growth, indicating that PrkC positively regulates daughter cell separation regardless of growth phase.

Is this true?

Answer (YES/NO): NO